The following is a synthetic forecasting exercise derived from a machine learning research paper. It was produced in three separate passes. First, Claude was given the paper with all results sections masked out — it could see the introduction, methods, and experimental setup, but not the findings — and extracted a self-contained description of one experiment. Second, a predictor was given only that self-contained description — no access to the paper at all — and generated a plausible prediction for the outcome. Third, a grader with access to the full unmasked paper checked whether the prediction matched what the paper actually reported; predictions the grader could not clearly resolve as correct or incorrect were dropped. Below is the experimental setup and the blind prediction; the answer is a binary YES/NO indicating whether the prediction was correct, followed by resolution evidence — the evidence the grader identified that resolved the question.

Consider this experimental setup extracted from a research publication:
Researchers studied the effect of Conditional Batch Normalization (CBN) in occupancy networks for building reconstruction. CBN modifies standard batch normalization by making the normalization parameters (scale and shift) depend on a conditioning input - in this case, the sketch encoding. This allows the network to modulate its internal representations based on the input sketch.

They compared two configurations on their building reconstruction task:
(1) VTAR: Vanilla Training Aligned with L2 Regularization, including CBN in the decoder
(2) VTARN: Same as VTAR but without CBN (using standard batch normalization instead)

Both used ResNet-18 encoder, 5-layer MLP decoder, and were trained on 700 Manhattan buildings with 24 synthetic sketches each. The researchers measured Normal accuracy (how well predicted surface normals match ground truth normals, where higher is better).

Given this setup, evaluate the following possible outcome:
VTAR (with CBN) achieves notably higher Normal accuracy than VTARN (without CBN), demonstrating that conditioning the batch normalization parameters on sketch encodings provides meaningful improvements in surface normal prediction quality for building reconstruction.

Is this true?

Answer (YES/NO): NO